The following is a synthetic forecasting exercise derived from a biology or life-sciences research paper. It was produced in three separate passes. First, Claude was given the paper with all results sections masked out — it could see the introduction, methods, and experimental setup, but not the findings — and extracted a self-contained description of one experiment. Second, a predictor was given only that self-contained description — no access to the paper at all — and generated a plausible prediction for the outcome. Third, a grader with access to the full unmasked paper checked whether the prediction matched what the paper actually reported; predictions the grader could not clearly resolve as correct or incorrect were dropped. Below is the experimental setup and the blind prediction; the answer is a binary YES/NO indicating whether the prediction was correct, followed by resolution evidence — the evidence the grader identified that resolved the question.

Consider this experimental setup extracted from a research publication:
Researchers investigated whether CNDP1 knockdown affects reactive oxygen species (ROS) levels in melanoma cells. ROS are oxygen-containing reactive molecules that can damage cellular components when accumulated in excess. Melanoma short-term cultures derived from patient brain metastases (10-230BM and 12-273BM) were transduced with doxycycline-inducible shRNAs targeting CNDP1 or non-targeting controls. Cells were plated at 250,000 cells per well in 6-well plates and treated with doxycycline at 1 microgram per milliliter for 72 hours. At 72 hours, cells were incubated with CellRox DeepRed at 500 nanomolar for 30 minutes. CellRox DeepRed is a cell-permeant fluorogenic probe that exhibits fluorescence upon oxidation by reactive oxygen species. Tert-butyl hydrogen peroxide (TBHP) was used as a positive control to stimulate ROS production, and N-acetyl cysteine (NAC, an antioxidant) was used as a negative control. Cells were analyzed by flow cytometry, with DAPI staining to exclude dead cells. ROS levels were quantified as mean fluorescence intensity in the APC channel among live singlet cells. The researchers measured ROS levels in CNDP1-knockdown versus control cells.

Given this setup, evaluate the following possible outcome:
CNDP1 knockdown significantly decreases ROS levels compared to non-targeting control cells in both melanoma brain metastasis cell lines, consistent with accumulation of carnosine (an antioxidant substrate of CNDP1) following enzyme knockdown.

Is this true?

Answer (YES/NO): NO